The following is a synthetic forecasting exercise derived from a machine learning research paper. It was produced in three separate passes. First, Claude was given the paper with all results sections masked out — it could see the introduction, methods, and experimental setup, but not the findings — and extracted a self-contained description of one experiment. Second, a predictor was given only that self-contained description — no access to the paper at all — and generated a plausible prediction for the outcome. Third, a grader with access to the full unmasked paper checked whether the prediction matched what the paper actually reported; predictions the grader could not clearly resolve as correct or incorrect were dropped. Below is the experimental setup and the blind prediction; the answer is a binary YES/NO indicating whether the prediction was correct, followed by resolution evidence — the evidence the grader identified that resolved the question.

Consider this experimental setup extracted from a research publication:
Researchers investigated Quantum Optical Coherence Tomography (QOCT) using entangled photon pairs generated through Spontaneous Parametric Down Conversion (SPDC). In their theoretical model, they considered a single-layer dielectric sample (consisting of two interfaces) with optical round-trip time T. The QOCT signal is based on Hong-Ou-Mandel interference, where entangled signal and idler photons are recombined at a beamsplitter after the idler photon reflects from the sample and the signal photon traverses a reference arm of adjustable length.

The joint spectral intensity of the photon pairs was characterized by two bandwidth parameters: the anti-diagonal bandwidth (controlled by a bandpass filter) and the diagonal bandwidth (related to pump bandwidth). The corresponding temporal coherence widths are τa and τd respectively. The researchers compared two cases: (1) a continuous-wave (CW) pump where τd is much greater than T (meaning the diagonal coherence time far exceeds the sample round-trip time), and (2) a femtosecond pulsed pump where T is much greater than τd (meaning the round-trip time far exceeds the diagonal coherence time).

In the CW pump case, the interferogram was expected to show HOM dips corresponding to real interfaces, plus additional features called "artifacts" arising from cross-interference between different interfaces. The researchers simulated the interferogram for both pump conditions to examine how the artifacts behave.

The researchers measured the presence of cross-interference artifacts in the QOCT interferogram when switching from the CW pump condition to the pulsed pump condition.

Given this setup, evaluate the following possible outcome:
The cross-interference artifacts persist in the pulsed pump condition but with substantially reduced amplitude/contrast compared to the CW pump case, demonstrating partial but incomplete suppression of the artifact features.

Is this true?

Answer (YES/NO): NO